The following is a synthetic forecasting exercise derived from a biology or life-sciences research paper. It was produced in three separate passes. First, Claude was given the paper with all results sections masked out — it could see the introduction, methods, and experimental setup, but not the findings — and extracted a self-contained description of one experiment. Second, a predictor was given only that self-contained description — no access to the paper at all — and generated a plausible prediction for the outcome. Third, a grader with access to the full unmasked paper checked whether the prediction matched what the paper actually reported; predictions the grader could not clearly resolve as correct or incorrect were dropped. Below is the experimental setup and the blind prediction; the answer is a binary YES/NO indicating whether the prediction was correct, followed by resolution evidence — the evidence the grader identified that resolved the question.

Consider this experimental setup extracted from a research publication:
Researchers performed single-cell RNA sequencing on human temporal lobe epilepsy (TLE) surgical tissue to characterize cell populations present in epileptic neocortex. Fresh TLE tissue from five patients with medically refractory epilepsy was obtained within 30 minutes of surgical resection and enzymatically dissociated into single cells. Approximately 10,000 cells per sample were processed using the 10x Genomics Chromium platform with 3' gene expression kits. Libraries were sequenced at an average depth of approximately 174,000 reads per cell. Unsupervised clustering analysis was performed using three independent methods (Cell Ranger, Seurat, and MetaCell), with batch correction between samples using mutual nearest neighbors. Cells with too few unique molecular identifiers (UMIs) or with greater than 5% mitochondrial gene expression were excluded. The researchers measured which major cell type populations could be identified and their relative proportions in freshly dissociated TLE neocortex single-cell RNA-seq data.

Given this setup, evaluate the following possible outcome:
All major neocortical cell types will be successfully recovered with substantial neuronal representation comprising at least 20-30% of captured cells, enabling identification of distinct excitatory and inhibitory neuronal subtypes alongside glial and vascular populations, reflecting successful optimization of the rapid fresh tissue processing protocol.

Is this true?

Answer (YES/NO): NO